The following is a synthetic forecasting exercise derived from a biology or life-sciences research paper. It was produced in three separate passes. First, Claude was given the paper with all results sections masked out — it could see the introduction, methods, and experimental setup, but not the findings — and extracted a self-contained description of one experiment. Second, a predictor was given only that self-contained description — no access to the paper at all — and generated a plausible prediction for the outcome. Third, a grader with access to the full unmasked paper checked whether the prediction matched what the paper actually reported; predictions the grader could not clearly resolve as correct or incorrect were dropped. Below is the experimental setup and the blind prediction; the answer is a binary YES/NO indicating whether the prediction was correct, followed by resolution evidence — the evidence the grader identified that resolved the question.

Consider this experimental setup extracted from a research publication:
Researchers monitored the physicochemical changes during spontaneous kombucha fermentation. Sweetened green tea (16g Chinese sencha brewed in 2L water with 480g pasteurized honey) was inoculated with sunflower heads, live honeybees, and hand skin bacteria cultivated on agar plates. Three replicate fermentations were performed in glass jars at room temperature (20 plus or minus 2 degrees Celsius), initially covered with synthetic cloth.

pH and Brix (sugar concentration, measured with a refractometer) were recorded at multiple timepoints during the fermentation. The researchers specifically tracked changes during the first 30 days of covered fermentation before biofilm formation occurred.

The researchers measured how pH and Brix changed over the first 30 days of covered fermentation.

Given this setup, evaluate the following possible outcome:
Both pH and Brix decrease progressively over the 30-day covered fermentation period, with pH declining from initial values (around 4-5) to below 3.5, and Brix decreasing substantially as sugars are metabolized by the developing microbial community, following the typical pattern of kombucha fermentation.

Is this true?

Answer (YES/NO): NO